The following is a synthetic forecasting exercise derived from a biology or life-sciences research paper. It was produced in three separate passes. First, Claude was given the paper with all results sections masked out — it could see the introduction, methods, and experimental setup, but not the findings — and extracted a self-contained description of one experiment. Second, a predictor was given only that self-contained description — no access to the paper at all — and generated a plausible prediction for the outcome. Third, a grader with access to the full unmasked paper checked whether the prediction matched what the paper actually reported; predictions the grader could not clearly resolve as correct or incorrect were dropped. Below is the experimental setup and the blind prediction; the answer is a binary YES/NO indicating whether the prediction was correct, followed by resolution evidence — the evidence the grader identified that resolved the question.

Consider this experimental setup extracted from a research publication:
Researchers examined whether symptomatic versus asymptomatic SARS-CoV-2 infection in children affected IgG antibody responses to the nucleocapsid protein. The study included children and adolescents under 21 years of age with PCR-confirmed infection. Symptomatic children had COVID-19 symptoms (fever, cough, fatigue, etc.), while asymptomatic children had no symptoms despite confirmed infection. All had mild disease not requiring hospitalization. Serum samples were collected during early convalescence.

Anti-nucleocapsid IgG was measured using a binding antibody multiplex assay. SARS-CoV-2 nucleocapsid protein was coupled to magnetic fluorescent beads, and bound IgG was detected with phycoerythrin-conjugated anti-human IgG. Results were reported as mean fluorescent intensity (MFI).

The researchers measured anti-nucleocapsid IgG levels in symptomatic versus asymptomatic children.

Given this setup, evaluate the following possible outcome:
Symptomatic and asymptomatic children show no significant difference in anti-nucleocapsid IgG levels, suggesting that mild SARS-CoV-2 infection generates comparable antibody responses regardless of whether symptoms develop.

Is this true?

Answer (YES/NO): YES